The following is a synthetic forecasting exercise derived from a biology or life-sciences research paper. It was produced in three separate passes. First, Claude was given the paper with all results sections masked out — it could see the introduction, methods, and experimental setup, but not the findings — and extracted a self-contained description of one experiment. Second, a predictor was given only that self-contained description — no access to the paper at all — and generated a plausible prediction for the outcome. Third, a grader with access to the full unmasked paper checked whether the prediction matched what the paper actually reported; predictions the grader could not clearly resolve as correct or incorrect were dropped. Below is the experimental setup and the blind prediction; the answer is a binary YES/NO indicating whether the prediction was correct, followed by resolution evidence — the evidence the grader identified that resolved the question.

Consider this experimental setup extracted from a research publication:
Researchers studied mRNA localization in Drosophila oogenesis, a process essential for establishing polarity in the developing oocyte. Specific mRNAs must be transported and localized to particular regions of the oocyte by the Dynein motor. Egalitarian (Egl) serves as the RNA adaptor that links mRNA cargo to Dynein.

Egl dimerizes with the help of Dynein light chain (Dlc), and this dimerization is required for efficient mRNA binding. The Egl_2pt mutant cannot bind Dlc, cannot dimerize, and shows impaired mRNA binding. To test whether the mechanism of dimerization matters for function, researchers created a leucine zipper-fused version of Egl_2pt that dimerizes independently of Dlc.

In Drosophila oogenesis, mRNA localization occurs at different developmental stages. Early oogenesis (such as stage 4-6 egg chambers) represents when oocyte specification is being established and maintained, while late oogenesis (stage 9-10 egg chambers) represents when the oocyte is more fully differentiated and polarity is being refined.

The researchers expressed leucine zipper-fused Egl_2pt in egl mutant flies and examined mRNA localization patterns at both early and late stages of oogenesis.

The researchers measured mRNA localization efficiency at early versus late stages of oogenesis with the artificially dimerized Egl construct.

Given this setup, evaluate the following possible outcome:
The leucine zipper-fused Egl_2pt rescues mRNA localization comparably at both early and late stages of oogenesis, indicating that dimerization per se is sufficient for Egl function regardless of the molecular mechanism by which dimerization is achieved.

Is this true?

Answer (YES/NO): NO